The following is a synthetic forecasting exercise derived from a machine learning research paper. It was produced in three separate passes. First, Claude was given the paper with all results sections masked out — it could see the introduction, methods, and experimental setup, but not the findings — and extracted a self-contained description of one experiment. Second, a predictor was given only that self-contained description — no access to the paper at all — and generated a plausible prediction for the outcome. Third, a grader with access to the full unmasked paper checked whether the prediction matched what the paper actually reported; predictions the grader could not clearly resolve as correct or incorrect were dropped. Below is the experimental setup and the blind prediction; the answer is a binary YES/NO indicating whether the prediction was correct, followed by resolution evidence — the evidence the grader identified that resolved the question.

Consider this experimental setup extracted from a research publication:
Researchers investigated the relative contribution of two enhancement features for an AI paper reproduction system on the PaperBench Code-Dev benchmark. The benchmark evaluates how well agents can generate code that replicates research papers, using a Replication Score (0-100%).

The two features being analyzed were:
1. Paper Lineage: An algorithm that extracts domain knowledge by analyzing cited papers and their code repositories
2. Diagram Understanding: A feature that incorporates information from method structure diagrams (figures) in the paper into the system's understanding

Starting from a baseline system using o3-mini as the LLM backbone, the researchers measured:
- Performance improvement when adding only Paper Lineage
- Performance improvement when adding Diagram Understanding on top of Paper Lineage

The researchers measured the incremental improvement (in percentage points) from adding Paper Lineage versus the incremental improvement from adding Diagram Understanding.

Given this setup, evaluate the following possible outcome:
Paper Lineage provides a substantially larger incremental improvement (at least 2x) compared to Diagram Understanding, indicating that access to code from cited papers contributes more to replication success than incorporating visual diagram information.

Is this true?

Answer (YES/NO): YES